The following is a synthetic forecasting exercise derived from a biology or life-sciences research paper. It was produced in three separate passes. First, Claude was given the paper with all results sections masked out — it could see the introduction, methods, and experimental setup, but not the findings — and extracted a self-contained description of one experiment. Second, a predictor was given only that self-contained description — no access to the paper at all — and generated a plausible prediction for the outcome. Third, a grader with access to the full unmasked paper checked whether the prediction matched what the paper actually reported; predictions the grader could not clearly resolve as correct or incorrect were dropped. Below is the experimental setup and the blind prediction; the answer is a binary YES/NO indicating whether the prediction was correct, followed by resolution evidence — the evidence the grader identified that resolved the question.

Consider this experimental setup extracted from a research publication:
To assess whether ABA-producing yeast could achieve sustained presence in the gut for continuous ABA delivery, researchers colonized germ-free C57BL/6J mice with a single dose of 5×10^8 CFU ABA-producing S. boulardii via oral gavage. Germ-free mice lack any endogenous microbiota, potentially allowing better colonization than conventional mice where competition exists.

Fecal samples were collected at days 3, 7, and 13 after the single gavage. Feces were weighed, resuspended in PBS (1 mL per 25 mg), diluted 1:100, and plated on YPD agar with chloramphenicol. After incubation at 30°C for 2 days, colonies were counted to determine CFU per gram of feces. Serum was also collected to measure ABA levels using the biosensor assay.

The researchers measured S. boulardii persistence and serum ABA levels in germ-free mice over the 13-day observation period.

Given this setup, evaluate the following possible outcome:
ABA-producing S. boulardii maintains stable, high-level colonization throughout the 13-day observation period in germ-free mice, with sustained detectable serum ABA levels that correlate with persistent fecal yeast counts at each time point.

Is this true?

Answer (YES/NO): NO